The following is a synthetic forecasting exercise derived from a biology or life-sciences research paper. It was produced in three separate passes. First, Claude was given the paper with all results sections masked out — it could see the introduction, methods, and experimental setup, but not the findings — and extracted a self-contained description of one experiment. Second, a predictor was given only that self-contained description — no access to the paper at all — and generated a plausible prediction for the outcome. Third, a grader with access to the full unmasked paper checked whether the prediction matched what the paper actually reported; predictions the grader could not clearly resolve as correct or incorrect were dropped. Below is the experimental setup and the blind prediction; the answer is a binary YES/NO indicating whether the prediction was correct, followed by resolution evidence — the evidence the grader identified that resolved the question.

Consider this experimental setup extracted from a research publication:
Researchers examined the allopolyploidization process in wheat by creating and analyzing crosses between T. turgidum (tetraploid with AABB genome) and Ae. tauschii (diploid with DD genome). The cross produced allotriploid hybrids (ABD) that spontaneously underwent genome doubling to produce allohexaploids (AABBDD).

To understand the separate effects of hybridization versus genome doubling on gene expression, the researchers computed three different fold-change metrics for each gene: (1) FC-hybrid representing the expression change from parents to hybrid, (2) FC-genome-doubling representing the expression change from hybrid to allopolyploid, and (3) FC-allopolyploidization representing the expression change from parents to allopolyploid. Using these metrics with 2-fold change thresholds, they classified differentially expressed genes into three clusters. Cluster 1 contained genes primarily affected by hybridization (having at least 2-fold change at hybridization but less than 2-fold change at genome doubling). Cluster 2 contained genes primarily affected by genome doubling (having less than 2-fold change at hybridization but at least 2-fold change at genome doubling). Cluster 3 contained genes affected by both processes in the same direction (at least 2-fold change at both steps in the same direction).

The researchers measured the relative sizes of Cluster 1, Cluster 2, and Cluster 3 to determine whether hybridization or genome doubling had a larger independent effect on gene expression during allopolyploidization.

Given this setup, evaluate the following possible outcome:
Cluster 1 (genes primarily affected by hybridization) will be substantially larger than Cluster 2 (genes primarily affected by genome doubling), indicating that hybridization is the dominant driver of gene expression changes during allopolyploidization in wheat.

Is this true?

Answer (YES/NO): NO